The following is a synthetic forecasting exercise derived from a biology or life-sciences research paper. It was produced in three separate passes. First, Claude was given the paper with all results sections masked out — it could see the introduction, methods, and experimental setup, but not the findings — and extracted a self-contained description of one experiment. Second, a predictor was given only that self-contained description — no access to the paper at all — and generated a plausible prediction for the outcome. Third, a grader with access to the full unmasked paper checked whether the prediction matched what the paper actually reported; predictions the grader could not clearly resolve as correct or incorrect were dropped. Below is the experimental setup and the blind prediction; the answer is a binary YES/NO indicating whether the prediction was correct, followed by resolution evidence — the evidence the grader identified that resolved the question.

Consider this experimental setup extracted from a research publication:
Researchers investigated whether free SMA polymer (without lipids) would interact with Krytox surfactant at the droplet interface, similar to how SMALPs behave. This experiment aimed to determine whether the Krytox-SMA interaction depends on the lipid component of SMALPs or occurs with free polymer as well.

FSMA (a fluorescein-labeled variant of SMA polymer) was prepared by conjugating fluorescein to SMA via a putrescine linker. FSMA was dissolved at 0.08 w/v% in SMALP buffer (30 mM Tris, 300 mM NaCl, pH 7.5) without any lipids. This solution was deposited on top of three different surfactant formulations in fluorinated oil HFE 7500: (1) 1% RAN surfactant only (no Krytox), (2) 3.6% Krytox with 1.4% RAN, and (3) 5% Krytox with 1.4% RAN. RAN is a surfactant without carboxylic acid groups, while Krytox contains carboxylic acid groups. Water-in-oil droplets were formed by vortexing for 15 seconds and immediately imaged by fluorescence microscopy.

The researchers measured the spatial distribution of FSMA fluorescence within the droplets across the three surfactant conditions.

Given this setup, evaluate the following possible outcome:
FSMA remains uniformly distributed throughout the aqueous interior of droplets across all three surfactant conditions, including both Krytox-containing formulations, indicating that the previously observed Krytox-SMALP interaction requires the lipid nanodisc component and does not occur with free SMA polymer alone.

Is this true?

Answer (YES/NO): NO